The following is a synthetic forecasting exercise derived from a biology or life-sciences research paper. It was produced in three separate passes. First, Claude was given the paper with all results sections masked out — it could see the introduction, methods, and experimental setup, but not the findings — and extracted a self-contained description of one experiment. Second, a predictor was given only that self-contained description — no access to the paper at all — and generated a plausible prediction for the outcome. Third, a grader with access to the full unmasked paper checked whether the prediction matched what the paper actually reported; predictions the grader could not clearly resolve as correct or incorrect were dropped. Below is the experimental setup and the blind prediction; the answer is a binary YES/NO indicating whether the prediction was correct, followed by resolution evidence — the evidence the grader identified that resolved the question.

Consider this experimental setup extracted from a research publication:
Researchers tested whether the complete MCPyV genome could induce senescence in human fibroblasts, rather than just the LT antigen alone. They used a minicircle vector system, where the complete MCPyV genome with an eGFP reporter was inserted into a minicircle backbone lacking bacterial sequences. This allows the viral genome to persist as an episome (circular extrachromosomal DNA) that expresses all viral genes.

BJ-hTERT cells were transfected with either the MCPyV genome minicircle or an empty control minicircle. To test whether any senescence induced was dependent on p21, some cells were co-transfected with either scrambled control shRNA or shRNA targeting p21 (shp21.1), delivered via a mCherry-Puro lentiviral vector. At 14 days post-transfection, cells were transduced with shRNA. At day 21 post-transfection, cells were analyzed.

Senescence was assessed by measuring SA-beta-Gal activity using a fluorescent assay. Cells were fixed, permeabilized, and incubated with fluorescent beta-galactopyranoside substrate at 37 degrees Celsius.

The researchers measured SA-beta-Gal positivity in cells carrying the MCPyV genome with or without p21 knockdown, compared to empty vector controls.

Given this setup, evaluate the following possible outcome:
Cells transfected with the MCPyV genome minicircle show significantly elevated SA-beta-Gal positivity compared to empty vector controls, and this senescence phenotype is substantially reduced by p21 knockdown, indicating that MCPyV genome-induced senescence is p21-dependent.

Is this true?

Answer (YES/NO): YES